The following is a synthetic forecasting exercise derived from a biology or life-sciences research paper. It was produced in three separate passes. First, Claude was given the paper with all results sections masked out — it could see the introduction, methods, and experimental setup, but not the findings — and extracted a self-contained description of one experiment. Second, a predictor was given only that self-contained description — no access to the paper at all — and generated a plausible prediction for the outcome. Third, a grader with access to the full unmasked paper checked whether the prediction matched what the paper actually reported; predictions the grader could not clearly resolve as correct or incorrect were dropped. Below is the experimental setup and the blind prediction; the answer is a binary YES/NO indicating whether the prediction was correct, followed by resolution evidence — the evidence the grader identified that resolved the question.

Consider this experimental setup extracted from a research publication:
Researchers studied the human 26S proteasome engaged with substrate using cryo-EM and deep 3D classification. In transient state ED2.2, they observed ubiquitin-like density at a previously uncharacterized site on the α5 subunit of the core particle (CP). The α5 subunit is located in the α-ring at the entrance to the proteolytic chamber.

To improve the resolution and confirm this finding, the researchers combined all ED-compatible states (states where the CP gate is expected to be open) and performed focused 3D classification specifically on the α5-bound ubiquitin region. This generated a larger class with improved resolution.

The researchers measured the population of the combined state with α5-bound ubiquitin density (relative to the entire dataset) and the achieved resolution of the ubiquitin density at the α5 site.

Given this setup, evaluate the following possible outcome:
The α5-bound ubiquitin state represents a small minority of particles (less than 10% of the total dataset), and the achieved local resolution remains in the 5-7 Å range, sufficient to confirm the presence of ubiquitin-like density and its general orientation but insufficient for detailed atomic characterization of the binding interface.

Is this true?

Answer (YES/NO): NO